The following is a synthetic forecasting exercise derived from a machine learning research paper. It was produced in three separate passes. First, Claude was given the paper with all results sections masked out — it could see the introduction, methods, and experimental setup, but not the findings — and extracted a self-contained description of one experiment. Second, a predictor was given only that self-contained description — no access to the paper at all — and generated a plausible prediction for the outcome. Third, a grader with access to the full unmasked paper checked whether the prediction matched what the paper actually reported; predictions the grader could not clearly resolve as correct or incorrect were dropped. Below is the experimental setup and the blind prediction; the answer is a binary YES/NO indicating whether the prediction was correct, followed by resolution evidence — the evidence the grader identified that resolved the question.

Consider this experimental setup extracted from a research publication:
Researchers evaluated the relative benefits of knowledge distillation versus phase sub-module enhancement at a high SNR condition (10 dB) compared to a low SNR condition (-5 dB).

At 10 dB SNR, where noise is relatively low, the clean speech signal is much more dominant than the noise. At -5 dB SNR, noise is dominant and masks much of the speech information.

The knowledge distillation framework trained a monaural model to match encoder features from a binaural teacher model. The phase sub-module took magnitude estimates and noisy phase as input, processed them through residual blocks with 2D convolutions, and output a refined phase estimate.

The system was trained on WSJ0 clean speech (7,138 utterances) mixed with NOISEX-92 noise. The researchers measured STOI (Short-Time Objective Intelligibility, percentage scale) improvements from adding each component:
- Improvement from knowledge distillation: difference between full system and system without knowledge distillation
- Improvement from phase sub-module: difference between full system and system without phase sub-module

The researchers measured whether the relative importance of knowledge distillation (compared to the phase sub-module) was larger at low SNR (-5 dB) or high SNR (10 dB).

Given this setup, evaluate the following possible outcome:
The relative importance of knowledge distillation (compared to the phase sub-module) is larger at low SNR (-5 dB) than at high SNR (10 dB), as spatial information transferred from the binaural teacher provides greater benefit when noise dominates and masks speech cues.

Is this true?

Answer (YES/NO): YES